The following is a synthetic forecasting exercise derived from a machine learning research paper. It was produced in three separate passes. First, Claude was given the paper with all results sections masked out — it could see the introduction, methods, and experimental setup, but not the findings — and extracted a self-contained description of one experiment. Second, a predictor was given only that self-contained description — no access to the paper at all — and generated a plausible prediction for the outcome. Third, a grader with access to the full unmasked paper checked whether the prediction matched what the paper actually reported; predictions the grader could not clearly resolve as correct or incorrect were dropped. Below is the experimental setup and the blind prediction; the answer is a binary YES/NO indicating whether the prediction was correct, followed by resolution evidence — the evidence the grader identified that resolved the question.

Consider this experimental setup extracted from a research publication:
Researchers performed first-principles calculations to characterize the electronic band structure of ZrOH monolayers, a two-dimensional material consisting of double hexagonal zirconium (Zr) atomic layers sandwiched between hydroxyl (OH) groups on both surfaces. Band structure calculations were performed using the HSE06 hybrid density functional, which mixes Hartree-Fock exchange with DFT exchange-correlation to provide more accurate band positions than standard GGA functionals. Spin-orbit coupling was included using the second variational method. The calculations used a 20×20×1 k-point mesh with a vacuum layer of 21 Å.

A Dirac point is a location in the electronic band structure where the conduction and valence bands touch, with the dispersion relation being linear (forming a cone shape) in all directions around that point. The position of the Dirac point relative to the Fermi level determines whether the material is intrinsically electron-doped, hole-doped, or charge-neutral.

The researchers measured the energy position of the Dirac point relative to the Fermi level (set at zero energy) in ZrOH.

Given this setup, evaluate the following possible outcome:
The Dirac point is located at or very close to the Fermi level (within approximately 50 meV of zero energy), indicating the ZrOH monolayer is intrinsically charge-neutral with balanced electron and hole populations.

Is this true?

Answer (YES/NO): NO